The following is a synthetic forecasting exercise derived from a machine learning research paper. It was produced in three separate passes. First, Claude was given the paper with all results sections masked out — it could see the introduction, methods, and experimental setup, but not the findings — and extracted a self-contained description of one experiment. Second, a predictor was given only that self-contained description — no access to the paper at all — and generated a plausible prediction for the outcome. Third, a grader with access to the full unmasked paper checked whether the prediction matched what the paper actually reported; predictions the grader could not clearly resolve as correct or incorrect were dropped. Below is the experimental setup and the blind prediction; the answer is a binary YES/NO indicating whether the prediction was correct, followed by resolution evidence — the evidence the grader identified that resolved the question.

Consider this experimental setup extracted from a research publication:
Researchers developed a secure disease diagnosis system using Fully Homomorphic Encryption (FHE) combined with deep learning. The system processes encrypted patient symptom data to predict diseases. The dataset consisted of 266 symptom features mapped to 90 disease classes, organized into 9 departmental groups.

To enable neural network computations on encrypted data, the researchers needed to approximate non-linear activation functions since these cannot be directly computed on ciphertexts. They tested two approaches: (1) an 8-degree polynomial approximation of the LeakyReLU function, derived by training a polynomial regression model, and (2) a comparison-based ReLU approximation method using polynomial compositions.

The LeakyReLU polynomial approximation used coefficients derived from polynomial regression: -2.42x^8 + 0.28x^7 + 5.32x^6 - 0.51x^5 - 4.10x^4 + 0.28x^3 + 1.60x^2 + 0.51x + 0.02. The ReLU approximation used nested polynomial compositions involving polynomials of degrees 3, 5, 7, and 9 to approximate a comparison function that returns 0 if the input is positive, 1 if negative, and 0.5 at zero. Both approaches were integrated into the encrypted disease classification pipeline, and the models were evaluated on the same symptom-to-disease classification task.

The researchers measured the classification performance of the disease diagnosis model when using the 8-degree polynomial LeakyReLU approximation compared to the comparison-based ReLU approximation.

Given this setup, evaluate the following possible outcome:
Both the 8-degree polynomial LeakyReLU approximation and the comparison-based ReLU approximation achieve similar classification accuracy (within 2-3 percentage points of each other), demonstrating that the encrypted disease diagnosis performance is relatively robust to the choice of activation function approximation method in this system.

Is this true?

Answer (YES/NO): NO